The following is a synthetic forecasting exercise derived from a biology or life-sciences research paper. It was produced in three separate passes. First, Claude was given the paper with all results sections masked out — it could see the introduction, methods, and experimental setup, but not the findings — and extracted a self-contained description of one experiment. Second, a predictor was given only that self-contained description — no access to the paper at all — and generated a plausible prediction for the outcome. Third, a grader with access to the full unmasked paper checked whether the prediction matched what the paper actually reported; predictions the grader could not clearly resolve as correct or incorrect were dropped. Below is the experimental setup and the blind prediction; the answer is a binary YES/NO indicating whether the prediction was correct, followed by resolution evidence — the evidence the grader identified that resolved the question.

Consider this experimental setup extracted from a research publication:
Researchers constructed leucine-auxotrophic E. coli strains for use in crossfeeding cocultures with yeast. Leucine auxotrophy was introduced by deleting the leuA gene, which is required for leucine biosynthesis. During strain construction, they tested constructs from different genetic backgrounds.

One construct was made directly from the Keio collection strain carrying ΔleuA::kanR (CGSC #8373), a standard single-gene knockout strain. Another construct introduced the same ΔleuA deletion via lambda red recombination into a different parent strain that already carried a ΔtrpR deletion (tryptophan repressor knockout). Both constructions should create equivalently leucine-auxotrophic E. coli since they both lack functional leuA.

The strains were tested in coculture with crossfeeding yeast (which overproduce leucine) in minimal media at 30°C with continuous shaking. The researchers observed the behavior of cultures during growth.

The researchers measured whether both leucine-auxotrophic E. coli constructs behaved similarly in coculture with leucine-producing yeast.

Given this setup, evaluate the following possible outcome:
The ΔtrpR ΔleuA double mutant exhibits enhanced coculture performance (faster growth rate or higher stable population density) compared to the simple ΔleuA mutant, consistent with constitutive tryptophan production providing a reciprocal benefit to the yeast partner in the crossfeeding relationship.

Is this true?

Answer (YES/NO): NO